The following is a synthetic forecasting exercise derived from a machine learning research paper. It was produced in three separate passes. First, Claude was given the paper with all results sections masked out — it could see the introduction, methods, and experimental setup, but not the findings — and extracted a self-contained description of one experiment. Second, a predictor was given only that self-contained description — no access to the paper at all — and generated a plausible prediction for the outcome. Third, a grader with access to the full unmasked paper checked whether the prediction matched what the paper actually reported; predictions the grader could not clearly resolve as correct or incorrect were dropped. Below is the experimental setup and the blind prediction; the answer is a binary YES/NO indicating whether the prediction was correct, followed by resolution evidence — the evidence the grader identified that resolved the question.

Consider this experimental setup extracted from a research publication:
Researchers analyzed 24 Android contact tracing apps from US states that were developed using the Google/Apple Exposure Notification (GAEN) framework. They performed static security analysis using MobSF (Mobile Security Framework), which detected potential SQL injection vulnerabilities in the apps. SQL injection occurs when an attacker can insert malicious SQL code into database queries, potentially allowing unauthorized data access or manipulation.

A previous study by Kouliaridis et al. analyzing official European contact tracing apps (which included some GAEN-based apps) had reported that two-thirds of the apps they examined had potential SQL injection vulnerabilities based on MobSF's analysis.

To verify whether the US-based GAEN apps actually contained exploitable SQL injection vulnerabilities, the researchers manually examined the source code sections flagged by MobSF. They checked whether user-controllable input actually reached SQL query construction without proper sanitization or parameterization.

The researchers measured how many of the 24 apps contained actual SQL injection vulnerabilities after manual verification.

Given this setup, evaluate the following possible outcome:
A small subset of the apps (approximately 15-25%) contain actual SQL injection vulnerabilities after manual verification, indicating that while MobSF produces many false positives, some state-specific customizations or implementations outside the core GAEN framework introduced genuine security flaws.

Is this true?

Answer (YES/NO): NO